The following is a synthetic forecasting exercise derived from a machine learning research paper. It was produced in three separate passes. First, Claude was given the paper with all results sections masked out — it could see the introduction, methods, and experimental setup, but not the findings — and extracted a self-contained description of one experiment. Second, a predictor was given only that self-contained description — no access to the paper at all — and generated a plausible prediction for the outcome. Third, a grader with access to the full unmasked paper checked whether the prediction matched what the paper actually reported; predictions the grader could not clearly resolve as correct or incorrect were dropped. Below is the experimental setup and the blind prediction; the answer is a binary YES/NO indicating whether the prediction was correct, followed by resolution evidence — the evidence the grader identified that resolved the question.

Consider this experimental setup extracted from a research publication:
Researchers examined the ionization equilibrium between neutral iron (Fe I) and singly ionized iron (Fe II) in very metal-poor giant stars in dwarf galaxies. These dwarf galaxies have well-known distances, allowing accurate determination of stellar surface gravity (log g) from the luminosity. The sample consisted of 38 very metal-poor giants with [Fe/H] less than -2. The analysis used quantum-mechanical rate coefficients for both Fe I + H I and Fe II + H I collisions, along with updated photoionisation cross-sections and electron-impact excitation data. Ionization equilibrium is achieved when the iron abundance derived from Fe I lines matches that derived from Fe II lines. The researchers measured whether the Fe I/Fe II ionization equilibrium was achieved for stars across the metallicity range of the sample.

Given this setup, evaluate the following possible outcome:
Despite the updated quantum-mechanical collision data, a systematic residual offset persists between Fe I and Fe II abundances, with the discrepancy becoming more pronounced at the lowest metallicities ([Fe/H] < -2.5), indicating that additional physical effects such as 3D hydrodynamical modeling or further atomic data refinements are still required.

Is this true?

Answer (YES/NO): NO